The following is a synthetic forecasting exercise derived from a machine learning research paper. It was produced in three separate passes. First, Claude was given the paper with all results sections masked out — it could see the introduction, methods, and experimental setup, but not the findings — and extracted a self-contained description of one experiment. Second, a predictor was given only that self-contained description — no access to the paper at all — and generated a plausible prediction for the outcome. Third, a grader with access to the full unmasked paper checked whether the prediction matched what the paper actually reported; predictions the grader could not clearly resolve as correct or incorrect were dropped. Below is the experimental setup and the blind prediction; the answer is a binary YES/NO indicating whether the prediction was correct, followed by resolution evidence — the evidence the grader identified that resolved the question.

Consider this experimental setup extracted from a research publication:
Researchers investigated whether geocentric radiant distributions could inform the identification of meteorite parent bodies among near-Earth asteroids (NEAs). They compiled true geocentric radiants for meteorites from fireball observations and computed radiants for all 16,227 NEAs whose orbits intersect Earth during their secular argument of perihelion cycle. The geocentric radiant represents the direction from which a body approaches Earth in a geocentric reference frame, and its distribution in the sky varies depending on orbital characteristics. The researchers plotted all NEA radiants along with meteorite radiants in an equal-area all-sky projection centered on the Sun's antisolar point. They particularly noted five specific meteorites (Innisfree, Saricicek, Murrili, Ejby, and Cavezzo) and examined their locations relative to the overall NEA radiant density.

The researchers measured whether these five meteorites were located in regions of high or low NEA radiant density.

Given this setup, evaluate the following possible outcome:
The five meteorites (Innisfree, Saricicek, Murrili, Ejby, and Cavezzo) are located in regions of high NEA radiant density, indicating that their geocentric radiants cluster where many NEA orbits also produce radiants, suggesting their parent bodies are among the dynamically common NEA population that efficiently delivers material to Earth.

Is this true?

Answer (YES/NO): NO